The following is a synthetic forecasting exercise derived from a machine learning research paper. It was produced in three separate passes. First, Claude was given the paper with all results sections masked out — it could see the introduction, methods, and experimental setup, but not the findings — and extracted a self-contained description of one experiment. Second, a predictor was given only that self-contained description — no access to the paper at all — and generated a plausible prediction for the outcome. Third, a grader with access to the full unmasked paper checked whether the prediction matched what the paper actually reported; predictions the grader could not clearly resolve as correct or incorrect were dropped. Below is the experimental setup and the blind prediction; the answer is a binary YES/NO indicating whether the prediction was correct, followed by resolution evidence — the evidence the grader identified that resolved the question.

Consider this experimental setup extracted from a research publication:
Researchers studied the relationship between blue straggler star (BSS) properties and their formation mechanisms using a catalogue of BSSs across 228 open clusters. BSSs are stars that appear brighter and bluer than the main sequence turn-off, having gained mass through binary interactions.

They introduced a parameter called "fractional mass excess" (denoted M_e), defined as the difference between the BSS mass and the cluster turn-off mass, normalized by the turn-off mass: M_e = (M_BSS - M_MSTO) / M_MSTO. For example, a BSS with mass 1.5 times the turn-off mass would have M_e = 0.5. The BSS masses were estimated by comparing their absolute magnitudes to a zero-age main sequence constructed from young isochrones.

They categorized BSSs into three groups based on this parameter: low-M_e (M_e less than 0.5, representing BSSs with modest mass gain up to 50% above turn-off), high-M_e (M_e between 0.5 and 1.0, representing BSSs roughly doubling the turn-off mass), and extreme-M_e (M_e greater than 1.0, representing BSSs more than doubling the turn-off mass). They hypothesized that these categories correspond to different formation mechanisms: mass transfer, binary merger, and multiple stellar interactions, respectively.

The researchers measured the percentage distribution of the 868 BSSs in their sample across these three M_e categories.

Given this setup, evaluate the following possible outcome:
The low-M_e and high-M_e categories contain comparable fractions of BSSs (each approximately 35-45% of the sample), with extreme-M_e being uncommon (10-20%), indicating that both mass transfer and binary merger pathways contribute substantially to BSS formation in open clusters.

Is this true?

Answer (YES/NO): NO